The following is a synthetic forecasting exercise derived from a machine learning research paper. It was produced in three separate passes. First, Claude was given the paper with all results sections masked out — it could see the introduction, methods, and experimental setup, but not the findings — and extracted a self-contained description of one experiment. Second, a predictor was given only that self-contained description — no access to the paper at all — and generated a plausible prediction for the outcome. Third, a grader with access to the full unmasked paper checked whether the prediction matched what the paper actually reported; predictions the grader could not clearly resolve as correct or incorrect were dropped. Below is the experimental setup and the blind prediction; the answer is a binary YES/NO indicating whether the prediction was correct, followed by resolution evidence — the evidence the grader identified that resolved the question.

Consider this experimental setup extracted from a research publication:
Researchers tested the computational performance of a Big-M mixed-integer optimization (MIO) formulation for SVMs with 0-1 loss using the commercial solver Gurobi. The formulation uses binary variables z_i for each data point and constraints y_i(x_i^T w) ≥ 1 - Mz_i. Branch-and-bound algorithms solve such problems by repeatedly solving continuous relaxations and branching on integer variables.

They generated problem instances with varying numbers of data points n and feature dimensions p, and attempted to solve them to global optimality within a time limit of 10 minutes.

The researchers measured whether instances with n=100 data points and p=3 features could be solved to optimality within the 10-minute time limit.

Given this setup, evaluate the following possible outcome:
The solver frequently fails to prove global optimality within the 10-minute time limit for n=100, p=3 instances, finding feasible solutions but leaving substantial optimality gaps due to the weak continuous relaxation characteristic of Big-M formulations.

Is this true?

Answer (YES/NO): YES